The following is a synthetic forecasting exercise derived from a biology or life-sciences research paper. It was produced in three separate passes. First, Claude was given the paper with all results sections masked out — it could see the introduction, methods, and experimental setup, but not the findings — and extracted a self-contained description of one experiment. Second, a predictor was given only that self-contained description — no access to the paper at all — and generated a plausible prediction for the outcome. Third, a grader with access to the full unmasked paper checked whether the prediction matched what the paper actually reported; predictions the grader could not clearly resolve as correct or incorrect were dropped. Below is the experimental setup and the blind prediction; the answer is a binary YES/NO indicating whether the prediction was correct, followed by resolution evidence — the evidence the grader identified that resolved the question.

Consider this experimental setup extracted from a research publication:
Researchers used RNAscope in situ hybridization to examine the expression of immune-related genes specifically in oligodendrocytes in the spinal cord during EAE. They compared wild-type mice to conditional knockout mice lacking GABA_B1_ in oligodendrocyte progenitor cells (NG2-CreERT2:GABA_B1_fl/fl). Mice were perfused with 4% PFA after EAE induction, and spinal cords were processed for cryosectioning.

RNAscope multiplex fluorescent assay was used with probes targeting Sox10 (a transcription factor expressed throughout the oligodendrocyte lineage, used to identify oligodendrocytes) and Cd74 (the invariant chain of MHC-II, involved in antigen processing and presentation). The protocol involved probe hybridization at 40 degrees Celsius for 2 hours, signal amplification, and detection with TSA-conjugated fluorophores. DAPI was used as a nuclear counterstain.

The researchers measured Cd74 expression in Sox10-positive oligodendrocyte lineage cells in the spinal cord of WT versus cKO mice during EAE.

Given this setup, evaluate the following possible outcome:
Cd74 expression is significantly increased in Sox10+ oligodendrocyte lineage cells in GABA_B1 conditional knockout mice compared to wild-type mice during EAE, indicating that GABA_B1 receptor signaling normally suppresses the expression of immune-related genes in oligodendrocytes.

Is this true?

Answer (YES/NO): YES